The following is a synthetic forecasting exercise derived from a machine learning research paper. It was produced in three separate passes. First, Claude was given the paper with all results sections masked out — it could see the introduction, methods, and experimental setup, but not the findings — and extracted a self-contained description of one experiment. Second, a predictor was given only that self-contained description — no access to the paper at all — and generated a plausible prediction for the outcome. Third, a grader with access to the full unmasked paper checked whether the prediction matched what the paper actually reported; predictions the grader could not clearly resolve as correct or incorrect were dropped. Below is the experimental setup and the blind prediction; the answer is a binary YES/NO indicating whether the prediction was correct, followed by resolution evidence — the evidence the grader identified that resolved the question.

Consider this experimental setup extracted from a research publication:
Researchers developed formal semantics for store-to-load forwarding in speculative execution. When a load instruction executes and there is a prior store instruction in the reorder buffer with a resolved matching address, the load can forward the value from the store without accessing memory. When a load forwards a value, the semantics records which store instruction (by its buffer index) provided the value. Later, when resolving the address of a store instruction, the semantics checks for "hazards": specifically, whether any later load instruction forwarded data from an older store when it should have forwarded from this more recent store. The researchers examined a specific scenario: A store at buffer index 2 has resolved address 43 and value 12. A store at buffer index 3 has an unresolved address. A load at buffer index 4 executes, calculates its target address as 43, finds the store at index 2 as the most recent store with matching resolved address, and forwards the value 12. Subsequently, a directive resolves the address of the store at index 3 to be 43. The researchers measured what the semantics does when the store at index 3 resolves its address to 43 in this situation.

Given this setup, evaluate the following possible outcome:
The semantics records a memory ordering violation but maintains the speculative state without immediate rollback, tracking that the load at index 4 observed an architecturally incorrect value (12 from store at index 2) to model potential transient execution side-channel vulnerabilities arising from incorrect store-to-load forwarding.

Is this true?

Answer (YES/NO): NO